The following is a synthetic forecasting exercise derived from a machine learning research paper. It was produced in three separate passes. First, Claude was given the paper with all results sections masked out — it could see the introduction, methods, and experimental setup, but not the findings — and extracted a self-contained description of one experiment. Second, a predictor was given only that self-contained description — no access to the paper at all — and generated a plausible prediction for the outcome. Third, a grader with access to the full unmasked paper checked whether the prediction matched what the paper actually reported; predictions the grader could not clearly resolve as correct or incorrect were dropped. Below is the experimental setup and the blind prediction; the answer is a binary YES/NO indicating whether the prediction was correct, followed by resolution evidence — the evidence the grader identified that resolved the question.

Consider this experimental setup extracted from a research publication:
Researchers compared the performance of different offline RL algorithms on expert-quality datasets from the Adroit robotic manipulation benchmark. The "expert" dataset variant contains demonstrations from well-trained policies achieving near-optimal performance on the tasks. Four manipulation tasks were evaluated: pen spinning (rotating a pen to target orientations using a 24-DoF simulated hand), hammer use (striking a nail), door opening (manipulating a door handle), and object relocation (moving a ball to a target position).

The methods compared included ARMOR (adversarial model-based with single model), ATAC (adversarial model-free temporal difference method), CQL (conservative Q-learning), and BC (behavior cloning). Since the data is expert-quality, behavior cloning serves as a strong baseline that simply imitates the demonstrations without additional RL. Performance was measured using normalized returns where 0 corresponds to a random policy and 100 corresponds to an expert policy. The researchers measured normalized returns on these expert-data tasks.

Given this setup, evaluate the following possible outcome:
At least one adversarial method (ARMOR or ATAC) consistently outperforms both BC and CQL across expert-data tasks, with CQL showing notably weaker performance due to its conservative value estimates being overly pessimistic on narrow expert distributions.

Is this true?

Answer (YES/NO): NO